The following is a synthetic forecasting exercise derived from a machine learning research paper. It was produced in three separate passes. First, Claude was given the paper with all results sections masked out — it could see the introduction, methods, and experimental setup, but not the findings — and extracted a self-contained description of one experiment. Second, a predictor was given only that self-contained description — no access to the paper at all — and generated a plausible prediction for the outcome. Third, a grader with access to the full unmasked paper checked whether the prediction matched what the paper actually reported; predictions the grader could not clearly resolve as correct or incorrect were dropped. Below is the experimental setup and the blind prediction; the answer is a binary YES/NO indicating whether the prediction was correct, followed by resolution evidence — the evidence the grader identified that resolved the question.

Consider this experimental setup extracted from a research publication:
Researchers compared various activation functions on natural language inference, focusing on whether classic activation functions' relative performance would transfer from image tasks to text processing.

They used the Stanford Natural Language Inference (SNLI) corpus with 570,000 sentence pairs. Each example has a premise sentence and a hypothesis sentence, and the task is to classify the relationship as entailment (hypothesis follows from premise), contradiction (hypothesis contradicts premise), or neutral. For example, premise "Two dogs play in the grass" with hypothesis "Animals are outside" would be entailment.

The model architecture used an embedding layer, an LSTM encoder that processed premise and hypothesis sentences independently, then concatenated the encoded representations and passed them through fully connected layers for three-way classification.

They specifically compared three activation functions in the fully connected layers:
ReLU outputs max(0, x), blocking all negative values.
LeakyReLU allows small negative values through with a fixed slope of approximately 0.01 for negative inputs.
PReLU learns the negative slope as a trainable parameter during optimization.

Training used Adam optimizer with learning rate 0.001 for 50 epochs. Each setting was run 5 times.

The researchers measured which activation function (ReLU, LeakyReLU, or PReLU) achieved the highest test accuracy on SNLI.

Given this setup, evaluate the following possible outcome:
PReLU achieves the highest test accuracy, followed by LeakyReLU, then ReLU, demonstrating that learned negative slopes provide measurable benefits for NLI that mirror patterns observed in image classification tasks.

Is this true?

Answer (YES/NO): NO